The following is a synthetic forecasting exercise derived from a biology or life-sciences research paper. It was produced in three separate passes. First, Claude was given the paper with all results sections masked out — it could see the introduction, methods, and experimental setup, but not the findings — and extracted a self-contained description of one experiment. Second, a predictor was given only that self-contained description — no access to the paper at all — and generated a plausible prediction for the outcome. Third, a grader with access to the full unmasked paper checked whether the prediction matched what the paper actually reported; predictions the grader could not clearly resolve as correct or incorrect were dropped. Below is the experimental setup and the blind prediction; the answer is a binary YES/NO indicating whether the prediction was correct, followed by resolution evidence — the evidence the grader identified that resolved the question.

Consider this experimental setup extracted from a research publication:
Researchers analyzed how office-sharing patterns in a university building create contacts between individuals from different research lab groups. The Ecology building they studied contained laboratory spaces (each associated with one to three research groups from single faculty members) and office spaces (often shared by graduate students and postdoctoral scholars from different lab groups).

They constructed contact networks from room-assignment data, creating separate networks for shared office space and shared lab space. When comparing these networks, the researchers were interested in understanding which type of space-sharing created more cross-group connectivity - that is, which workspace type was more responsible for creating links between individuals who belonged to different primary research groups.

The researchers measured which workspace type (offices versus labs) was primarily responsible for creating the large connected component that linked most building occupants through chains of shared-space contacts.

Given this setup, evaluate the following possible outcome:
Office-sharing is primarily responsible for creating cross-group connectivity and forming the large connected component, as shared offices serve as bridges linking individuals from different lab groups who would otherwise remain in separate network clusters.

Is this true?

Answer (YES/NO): YES